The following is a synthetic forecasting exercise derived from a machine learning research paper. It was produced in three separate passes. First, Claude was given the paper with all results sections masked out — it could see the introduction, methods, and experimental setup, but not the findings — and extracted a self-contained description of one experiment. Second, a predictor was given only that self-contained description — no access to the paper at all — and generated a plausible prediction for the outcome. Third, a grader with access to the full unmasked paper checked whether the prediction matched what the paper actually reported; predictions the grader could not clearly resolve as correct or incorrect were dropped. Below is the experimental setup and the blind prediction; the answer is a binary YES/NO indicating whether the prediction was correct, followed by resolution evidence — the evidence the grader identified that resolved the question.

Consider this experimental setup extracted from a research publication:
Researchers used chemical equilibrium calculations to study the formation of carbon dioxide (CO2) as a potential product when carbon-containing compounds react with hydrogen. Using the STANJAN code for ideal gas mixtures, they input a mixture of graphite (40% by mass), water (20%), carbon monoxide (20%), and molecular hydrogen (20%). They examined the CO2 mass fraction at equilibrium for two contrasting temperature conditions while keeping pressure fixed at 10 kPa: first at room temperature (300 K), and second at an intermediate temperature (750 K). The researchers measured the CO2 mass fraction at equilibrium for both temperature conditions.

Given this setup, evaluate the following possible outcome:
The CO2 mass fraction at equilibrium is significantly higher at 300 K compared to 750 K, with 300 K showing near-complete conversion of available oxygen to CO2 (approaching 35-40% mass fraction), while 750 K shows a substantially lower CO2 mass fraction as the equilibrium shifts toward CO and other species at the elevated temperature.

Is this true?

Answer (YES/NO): NO